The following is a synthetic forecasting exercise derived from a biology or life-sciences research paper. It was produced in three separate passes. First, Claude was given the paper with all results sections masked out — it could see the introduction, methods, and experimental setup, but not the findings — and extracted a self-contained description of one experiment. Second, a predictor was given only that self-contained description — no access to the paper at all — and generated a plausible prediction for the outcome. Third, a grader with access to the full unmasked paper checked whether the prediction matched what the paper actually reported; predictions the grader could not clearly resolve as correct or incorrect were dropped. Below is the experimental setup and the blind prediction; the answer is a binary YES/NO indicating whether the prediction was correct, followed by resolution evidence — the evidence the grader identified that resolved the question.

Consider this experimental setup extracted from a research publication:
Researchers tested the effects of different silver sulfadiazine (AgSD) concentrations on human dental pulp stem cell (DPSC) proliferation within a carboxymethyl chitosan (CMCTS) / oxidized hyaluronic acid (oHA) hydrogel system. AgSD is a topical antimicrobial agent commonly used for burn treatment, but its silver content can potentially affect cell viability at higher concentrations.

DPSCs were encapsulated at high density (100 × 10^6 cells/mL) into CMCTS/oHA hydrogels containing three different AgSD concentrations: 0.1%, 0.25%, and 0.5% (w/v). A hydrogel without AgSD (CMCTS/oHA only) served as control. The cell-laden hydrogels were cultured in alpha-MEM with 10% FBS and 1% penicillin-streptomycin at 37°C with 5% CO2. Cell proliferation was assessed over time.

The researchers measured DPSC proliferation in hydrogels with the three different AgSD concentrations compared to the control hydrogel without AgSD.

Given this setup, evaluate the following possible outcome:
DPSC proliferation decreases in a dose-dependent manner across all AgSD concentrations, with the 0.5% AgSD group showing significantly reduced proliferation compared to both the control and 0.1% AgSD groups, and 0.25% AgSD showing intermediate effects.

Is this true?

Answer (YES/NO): NO